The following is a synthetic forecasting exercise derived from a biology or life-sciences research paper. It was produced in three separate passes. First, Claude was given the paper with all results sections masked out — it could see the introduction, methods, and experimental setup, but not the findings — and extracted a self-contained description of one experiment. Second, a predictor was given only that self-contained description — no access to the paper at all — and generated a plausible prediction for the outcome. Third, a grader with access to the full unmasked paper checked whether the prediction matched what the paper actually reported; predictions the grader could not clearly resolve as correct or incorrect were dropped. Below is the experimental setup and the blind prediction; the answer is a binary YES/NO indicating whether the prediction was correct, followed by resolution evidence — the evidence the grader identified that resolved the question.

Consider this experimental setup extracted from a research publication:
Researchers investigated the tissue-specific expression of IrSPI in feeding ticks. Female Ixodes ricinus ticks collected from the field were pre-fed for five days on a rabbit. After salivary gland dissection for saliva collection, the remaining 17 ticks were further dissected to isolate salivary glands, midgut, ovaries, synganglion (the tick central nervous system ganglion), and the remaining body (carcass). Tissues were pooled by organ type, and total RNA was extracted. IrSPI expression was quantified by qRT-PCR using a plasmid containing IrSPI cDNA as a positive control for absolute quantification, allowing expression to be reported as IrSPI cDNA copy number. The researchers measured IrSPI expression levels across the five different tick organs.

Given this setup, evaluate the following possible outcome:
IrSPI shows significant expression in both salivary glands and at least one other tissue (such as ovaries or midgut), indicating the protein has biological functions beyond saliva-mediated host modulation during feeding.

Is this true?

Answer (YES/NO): YES